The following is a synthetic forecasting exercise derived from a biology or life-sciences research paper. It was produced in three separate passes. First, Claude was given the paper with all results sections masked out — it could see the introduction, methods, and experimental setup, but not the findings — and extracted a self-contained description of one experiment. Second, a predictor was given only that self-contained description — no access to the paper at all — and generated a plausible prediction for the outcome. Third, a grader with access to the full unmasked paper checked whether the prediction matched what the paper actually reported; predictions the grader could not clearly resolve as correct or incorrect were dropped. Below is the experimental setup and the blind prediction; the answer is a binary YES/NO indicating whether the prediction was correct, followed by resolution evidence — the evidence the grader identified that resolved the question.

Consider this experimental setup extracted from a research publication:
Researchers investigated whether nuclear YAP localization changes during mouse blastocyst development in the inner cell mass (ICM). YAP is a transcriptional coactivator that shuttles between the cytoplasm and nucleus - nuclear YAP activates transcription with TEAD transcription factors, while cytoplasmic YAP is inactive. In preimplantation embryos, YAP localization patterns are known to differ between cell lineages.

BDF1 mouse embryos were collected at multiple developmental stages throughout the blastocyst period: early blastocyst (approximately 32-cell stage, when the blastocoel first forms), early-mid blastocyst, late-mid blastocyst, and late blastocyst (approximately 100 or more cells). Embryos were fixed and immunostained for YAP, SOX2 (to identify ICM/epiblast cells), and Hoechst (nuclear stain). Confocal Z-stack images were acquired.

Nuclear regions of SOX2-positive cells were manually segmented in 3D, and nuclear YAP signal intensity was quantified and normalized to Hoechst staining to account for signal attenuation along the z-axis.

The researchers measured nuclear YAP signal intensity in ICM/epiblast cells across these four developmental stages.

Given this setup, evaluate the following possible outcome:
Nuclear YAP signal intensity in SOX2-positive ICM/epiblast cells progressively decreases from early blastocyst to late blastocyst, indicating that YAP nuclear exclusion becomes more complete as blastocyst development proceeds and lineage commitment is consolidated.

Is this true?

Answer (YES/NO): NO